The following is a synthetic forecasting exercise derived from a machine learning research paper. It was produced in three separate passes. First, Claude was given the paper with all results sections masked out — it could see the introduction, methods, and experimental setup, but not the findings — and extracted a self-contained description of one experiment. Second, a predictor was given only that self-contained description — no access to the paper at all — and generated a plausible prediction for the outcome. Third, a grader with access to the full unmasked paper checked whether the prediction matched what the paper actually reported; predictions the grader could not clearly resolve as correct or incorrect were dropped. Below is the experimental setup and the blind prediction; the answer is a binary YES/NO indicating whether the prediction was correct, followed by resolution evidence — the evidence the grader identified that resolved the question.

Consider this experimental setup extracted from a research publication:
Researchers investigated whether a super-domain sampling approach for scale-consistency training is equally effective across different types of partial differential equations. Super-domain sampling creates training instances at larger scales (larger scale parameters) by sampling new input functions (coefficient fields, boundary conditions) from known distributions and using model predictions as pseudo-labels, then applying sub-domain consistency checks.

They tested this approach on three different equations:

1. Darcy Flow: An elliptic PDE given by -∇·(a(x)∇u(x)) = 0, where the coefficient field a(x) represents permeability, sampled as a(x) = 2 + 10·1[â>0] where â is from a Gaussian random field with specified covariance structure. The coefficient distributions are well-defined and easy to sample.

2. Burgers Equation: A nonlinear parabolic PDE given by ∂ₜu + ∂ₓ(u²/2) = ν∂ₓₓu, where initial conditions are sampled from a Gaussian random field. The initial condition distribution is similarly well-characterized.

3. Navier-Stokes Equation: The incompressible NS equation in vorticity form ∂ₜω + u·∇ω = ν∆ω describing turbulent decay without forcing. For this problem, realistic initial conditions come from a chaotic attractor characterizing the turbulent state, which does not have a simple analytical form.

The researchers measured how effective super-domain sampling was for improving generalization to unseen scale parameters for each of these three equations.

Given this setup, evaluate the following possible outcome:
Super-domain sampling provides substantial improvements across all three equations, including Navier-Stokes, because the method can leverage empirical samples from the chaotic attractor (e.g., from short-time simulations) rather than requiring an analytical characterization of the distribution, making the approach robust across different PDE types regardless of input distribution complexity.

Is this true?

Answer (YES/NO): NO